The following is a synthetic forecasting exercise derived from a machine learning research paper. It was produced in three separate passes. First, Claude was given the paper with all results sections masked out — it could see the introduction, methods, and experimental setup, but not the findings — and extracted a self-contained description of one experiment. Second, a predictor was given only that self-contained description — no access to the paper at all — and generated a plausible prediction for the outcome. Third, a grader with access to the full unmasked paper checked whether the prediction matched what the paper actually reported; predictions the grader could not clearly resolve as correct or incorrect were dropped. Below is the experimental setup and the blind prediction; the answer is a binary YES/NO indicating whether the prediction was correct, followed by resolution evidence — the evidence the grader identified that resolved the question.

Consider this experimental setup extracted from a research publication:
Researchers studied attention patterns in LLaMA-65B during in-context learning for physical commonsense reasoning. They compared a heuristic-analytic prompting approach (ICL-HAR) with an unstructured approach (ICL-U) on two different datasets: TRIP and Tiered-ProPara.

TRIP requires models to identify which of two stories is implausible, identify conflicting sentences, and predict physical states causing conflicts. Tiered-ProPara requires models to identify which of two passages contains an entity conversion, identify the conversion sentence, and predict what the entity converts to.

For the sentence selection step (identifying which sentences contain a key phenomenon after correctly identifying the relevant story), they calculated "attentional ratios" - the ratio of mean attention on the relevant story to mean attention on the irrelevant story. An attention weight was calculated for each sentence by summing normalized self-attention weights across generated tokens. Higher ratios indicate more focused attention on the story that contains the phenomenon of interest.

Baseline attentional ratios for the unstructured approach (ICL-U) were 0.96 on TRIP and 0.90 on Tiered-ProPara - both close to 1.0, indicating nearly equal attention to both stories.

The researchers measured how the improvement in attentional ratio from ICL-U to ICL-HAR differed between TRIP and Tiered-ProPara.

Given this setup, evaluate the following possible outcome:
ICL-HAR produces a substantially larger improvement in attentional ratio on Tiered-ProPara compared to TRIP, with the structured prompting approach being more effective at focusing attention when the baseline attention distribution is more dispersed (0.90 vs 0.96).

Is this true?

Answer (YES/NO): YES